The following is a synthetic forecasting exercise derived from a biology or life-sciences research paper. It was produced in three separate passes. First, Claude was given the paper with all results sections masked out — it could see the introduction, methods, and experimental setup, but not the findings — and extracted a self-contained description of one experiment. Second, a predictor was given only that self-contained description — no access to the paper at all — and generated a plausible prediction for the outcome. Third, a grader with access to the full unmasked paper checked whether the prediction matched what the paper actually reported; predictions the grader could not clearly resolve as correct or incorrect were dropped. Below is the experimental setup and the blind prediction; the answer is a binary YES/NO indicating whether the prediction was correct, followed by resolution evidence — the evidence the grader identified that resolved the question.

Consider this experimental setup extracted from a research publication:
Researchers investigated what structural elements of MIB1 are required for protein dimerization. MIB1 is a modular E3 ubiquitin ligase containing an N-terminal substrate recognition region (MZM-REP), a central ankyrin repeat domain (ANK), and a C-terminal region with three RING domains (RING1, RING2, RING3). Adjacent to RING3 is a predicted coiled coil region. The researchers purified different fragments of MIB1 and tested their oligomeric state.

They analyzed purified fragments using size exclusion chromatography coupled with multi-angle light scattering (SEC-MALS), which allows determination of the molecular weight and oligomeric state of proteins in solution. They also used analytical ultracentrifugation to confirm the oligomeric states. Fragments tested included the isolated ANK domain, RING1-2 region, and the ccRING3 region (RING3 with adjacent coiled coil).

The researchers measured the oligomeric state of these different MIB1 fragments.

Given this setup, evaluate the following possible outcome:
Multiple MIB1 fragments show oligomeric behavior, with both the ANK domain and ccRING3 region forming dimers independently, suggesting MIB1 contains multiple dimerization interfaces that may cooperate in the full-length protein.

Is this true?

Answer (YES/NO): NO